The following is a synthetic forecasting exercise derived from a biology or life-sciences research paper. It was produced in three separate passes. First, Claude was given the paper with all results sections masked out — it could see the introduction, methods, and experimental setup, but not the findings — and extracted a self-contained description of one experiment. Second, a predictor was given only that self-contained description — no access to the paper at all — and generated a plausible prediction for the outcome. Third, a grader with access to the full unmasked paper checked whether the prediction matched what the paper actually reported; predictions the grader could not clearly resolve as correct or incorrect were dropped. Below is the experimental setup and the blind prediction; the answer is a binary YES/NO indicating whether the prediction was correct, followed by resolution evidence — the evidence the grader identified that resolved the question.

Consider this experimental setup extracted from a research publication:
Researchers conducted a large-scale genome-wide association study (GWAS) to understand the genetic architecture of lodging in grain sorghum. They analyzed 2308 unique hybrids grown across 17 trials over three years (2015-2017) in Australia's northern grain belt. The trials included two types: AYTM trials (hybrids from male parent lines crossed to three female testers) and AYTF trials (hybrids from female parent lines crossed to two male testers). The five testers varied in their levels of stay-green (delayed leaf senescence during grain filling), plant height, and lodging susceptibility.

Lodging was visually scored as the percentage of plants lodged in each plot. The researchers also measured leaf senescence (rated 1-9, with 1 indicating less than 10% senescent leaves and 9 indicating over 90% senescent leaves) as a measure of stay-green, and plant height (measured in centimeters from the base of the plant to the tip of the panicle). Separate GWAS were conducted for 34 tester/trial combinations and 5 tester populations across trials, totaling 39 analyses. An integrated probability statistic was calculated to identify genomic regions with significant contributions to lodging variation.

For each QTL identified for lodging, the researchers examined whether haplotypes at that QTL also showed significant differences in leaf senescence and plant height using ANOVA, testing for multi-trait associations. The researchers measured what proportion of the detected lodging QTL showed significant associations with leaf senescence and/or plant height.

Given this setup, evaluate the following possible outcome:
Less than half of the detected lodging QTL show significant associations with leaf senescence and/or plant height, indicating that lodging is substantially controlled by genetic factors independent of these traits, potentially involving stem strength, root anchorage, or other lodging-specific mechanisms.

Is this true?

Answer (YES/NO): NO